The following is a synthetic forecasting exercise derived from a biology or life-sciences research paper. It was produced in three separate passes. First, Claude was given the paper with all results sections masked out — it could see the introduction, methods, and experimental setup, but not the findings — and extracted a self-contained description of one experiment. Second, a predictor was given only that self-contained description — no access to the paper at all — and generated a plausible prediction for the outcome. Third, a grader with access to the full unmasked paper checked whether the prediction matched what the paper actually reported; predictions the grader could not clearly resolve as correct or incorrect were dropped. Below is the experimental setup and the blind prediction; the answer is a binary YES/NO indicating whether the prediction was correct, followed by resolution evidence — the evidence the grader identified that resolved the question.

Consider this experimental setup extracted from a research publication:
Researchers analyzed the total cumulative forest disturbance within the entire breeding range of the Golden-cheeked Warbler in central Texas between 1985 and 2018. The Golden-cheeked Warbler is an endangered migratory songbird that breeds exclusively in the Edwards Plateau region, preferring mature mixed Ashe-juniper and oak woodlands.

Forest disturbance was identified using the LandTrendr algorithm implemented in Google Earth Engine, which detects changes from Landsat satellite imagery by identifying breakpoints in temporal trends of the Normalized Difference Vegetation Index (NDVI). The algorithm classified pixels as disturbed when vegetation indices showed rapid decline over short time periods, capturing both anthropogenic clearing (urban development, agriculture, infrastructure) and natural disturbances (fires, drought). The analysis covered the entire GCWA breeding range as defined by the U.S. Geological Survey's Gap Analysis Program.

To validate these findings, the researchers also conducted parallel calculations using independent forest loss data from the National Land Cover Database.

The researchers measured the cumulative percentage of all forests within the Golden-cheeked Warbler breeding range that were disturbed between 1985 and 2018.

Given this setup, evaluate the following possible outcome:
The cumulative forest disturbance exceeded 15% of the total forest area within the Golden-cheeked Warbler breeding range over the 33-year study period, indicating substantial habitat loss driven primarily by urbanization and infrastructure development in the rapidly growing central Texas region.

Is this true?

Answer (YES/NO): NO